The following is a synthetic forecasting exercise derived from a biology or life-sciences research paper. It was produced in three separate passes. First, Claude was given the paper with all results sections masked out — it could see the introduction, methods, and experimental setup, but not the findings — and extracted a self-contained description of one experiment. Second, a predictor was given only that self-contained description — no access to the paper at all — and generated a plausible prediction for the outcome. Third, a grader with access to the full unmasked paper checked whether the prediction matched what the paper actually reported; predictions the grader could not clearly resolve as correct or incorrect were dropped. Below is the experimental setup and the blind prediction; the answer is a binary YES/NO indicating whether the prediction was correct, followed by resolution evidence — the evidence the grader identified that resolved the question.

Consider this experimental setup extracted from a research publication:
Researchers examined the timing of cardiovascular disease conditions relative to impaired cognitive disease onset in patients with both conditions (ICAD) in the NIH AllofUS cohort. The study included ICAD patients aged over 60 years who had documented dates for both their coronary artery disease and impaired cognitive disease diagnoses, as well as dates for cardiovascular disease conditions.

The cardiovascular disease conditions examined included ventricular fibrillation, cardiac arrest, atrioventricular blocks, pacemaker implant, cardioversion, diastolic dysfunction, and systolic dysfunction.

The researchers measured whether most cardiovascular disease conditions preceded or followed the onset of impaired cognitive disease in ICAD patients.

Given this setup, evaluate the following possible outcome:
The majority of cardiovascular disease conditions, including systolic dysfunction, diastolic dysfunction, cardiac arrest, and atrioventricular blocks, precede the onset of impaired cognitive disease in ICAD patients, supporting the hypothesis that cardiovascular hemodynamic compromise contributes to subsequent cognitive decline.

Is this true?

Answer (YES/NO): NO